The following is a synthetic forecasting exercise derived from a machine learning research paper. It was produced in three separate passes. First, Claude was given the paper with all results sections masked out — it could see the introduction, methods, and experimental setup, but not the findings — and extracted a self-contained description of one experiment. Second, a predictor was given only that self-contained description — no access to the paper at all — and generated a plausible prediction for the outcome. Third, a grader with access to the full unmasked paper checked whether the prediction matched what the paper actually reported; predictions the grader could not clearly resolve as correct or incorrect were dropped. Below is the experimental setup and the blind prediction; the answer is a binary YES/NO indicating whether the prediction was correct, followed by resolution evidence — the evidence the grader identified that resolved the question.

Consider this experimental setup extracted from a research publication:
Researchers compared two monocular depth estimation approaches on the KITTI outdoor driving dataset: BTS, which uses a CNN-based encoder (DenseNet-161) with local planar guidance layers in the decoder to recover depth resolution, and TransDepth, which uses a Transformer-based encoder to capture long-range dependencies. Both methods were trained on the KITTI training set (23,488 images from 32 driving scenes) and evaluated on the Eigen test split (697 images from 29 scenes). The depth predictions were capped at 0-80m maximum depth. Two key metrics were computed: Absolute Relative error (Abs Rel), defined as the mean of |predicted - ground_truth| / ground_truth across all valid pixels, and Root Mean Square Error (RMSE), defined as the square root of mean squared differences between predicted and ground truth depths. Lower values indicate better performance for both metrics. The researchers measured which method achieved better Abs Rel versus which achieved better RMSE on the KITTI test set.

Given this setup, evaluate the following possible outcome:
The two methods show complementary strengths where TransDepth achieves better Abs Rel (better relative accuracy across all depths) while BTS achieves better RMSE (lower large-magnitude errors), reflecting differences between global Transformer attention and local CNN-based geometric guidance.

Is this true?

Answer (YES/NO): NO